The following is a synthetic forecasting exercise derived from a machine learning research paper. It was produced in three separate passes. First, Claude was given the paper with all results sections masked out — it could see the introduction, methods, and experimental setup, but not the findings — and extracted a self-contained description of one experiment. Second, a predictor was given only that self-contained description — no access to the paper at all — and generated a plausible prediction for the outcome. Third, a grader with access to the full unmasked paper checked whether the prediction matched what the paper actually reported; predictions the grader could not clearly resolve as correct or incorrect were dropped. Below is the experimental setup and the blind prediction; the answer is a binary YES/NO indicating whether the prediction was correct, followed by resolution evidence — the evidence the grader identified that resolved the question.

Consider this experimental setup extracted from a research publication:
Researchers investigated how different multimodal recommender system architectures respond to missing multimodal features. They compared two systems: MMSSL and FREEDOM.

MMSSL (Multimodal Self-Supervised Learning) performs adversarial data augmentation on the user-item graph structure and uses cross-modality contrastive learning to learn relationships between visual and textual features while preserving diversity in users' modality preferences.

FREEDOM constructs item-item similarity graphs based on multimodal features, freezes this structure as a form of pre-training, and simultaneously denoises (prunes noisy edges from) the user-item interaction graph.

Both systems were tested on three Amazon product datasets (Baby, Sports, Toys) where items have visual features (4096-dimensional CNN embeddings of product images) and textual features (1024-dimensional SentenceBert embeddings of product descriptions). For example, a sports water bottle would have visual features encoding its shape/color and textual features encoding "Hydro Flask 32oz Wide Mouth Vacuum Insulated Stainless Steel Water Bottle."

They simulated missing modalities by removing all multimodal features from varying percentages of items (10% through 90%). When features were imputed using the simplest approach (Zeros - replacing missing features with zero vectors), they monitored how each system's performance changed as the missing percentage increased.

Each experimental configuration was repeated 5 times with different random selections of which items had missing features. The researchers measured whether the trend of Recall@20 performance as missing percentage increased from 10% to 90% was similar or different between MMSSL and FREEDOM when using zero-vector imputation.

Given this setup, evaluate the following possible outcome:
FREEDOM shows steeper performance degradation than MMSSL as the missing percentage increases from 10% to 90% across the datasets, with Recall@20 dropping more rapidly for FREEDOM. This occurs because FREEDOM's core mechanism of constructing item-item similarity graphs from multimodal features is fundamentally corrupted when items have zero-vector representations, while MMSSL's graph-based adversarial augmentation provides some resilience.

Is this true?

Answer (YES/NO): NO